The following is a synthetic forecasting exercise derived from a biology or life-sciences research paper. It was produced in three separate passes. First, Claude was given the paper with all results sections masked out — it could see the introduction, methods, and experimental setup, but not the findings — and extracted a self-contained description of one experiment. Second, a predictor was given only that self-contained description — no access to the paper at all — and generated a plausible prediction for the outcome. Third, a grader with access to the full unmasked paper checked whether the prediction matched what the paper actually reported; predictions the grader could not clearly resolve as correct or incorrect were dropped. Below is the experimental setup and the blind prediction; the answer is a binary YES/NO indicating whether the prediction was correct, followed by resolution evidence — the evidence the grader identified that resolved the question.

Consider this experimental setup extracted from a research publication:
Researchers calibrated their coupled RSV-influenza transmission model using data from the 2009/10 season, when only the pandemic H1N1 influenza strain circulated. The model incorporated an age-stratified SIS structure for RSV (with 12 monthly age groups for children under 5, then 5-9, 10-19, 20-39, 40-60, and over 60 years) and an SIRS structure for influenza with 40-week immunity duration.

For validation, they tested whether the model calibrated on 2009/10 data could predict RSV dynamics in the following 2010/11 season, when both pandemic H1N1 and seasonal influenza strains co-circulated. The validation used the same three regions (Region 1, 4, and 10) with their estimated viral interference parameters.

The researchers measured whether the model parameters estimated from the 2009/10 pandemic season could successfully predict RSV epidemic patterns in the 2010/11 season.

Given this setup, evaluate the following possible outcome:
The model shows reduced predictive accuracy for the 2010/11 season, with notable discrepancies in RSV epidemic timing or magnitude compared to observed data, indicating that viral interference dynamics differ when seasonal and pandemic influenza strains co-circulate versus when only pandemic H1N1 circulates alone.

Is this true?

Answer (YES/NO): NO